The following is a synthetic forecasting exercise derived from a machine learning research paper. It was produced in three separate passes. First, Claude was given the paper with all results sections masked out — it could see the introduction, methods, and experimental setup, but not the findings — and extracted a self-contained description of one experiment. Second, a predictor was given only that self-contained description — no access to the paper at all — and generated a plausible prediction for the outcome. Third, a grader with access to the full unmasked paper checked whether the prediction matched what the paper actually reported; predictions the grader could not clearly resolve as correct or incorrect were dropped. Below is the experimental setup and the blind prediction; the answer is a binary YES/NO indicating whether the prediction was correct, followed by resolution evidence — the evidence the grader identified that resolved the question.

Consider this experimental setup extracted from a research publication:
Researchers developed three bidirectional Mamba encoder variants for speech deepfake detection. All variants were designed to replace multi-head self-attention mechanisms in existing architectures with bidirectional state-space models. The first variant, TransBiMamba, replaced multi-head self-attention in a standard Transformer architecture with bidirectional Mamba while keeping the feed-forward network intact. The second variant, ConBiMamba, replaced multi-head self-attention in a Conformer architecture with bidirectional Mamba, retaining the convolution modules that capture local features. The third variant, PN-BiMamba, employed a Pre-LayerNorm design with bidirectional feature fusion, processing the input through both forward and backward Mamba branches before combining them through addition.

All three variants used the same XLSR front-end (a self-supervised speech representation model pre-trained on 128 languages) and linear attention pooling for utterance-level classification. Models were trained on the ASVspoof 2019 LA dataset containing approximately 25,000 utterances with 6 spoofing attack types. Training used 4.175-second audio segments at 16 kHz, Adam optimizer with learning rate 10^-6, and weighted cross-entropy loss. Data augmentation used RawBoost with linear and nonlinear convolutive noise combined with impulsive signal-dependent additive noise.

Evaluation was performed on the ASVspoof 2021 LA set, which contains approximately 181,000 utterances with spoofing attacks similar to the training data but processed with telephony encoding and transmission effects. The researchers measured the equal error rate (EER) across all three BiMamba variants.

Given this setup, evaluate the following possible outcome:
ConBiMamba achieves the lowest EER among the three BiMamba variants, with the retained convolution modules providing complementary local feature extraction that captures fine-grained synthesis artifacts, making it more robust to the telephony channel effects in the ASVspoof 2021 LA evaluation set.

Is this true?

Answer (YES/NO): NO